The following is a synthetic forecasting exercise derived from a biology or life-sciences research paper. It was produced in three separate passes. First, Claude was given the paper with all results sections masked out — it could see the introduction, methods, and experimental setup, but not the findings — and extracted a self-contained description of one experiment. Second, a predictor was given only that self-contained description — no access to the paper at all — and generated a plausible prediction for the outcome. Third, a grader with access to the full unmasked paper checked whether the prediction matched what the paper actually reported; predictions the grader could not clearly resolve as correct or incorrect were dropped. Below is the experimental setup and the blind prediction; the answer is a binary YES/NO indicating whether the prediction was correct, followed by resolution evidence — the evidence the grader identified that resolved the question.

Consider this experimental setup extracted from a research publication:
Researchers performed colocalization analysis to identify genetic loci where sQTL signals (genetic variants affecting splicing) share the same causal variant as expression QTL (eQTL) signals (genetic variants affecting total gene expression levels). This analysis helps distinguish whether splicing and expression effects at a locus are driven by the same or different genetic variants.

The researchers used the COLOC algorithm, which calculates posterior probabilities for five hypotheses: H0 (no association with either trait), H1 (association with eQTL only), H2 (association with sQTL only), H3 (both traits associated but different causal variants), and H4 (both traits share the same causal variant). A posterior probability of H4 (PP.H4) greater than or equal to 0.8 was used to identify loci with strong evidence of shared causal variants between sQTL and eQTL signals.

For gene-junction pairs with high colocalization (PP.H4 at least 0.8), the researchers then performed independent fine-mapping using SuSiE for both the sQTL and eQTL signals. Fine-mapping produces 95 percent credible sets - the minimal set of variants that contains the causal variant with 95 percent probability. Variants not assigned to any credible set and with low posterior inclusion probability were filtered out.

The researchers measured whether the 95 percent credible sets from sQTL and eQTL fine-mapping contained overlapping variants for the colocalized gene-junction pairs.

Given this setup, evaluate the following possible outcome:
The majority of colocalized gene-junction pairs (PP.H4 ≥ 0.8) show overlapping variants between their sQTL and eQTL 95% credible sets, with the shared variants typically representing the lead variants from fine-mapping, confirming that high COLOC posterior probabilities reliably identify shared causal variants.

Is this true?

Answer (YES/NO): NO